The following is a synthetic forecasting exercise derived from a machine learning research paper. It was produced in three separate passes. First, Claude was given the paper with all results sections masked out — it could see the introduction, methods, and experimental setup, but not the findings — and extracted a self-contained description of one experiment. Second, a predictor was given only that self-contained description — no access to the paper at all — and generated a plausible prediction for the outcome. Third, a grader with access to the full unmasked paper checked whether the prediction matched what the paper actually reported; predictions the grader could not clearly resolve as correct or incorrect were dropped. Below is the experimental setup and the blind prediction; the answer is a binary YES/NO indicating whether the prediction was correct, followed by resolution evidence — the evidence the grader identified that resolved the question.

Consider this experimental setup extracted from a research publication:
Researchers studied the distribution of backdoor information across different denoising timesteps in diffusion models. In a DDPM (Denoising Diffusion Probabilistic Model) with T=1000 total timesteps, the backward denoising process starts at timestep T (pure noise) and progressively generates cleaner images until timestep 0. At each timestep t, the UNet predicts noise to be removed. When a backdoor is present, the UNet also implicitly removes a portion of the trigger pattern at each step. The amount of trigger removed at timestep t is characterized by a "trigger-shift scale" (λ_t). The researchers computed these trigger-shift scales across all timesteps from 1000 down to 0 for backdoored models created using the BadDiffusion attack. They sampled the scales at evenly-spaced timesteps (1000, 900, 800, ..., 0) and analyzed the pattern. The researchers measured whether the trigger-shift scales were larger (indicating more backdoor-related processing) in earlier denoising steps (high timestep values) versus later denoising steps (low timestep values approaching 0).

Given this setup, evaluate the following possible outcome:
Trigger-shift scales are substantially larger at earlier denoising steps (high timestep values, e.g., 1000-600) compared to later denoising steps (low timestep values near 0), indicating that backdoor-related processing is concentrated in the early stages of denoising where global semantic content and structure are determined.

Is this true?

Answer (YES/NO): YES